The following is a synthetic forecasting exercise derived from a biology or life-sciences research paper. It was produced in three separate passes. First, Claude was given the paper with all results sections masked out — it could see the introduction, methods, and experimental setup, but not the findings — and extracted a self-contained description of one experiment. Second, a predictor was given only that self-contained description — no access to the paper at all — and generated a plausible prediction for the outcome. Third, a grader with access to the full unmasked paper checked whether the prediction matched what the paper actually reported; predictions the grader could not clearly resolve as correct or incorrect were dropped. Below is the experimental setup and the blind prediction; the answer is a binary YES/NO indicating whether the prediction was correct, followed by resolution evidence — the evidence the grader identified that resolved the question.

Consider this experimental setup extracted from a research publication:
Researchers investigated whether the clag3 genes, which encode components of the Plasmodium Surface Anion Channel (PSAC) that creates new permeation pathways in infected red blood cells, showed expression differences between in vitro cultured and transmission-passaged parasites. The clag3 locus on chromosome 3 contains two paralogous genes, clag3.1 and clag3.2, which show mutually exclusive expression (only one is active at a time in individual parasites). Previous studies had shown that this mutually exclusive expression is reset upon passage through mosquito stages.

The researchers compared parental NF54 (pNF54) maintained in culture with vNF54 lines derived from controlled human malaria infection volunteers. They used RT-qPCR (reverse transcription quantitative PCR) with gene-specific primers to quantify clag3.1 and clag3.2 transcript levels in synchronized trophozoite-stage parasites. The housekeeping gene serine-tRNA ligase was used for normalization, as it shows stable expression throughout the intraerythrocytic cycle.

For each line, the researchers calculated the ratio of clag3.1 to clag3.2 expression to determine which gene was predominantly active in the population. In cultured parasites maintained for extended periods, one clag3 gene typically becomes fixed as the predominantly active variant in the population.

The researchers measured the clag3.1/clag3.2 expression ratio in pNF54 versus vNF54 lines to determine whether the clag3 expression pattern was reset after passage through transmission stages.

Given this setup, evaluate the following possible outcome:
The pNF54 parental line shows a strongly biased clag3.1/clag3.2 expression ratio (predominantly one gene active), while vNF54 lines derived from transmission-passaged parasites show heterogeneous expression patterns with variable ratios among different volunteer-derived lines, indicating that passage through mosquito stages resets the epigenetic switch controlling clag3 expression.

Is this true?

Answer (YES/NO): NO